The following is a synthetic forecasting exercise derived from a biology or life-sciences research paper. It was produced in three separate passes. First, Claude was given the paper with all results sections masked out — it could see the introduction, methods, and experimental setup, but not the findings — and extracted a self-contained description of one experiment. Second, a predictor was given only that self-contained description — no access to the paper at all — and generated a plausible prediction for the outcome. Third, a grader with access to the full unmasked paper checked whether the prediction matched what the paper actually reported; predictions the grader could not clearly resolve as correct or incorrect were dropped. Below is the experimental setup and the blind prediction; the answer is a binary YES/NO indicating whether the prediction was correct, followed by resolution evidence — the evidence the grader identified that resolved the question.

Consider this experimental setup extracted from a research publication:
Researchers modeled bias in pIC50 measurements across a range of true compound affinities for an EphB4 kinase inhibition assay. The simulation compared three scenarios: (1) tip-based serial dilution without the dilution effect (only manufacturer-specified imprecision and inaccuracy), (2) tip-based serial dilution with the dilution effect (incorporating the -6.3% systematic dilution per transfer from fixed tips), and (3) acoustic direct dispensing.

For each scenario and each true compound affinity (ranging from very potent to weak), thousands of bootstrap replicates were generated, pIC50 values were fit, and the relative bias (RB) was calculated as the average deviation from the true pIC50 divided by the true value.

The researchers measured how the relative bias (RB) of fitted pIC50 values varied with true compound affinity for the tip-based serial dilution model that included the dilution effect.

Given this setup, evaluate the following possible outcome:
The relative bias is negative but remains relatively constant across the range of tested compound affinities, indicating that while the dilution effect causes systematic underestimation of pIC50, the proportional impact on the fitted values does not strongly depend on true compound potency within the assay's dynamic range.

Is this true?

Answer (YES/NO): NO